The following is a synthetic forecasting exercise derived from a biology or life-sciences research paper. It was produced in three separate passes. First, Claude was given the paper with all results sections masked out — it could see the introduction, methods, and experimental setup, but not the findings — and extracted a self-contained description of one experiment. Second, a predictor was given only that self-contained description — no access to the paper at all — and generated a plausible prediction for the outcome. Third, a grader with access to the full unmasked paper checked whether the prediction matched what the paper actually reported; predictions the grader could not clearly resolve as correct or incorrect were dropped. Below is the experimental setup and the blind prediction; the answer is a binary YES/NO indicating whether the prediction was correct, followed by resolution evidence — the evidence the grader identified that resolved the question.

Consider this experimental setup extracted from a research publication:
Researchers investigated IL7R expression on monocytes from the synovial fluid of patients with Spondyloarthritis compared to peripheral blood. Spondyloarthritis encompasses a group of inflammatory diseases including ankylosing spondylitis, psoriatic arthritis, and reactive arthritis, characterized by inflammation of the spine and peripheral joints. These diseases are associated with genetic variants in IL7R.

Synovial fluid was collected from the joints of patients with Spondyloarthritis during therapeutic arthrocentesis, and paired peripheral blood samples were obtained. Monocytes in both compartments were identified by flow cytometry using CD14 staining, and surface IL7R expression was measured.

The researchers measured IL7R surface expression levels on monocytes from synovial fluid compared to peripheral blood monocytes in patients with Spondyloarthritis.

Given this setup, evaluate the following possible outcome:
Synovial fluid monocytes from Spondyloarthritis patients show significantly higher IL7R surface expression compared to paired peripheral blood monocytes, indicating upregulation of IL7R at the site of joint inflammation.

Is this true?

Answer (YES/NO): YES